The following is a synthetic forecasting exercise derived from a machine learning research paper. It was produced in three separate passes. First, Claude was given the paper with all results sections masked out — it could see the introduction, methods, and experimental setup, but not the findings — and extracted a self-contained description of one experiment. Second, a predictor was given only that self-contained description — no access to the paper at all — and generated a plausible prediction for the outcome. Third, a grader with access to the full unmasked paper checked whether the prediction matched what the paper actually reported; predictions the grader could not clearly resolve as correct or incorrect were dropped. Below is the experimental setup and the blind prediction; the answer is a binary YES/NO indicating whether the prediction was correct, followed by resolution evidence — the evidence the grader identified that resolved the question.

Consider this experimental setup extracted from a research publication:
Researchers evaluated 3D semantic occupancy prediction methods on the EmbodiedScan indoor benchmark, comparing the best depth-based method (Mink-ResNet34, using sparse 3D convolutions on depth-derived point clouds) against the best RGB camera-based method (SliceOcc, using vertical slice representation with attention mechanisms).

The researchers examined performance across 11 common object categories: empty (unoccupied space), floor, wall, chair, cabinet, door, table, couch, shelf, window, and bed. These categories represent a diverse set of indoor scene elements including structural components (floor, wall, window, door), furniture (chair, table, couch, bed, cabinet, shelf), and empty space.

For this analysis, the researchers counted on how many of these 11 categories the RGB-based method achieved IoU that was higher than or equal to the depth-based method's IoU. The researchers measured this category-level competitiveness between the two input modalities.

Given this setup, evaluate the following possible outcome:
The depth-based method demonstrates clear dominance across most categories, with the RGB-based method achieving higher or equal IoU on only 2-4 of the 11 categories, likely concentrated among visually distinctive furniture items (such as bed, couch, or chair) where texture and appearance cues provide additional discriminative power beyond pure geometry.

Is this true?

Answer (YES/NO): NO